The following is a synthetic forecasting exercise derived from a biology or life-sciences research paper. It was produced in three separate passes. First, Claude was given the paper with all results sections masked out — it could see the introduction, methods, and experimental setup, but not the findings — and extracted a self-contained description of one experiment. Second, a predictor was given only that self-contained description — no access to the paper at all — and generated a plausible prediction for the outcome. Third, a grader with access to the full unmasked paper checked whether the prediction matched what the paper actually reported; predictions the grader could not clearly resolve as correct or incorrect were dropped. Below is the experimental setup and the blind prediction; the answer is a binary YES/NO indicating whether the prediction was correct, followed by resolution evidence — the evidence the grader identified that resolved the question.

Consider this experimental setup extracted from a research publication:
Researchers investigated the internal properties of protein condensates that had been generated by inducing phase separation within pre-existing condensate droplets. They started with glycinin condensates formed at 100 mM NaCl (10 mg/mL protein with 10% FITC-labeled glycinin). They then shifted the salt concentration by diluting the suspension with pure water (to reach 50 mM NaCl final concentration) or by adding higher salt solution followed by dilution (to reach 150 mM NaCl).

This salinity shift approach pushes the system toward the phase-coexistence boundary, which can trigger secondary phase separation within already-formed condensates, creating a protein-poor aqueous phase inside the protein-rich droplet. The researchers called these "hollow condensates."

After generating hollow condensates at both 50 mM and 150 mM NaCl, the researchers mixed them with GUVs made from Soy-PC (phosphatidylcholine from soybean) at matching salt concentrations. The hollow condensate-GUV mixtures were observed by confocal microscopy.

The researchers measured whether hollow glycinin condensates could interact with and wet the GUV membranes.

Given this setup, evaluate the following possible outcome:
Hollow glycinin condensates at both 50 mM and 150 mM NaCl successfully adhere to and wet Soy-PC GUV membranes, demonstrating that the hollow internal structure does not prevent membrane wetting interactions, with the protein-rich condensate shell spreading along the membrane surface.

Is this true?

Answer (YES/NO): YES